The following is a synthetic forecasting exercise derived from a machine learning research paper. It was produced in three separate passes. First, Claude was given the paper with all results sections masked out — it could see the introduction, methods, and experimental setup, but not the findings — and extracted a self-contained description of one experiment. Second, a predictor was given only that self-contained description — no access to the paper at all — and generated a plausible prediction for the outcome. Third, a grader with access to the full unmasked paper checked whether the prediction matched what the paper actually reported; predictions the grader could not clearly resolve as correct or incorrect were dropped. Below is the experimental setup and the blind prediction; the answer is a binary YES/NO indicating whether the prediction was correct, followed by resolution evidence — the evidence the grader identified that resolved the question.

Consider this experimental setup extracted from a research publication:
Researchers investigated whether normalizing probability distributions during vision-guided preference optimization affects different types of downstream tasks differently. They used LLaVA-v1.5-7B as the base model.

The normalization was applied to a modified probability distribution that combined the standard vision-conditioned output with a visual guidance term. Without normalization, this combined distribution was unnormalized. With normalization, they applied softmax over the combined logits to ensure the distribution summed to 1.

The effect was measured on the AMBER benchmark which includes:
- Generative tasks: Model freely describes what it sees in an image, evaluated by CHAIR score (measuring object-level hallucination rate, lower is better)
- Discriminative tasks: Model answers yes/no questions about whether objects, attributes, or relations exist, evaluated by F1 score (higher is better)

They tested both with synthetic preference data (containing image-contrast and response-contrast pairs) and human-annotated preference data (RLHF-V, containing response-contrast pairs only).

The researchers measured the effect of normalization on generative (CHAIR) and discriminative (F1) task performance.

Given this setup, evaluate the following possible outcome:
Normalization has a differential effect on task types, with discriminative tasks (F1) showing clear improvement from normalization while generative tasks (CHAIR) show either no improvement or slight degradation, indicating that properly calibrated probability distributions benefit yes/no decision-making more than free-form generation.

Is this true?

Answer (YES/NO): NO